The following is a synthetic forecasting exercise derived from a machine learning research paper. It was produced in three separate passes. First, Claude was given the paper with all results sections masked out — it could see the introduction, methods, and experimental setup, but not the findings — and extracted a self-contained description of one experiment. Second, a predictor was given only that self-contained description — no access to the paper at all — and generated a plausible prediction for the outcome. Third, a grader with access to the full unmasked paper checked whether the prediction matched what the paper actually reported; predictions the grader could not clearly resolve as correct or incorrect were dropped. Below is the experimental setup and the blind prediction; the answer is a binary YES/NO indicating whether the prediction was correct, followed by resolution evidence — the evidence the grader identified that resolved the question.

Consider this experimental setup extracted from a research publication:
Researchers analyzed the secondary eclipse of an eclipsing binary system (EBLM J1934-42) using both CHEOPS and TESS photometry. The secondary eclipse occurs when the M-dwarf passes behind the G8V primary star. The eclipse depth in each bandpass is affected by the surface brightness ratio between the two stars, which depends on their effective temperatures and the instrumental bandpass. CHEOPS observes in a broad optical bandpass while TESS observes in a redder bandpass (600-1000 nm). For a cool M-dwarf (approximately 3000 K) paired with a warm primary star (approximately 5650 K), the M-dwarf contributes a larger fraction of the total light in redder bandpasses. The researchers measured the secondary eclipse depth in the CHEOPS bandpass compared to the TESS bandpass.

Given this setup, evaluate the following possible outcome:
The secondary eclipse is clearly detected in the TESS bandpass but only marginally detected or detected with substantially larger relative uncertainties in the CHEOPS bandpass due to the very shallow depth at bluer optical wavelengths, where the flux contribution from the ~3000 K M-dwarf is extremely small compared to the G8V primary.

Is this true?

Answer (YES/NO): NO